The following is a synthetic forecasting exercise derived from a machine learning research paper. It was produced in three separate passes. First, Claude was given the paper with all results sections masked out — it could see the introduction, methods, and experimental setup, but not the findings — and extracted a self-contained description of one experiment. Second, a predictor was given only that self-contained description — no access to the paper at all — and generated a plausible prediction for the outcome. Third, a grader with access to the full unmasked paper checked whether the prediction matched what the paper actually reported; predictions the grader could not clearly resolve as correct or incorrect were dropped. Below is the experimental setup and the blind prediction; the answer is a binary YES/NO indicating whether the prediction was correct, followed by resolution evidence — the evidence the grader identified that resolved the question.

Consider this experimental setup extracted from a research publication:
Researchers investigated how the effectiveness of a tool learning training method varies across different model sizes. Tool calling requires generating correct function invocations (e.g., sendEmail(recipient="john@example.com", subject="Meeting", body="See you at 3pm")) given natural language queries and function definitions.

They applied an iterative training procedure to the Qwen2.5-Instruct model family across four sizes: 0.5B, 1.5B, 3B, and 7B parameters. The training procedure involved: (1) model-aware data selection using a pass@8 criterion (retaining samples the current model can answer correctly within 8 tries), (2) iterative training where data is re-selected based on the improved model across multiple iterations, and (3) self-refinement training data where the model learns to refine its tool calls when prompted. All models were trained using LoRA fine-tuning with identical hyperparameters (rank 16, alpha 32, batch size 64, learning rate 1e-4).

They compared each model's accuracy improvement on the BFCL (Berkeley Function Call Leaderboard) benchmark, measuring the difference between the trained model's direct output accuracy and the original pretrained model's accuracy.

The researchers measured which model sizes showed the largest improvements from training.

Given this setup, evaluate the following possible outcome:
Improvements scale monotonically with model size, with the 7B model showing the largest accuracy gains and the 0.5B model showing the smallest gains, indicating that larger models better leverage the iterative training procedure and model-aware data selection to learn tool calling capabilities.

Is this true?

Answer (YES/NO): NO